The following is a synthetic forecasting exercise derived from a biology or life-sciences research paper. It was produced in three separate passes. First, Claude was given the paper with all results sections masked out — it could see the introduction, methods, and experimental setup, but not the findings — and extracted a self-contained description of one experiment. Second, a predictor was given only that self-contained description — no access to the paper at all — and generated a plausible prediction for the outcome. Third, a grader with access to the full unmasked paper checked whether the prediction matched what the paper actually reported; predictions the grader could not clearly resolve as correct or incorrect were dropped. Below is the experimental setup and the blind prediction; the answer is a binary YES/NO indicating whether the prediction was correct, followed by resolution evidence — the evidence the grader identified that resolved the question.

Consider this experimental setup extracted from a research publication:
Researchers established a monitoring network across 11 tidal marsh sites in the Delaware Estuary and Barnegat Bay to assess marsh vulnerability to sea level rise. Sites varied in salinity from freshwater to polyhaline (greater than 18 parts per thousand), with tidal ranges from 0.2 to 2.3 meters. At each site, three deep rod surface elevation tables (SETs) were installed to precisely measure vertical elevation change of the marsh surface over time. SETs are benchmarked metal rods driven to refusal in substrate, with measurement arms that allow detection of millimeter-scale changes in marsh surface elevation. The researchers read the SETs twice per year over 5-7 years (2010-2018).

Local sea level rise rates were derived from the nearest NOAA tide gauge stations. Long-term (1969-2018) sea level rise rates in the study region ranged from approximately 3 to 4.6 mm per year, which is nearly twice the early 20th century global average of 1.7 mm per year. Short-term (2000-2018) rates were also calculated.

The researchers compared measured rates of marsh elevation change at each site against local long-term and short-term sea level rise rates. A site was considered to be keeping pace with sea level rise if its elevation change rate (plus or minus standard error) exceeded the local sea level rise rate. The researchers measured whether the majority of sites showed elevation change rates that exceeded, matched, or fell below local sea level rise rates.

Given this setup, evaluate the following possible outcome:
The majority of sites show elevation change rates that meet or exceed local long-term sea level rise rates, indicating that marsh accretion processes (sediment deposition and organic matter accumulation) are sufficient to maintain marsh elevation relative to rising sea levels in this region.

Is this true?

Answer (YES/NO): NO